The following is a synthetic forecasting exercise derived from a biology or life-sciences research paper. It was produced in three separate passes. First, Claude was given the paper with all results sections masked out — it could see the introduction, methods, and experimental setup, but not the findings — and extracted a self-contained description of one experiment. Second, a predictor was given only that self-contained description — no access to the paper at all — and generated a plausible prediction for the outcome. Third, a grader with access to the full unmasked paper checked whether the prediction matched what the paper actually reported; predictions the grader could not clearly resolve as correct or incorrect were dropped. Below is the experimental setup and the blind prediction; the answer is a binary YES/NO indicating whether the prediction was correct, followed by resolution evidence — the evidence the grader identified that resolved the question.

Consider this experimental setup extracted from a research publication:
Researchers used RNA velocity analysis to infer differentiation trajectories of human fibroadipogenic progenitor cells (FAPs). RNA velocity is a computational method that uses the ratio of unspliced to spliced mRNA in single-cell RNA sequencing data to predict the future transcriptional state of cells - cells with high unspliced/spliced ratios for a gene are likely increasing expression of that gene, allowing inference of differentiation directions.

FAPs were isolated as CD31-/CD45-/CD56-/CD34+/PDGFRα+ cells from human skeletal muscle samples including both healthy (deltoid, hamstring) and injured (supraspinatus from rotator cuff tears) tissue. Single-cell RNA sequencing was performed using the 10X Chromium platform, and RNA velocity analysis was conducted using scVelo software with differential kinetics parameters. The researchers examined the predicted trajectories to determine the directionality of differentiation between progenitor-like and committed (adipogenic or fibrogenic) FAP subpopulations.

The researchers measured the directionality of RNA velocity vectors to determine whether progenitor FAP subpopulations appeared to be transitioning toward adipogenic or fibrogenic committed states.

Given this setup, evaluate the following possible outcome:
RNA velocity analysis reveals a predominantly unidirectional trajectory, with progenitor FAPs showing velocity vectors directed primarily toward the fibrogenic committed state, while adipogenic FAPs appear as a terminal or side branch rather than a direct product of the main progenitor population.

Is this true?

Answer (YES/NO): NO